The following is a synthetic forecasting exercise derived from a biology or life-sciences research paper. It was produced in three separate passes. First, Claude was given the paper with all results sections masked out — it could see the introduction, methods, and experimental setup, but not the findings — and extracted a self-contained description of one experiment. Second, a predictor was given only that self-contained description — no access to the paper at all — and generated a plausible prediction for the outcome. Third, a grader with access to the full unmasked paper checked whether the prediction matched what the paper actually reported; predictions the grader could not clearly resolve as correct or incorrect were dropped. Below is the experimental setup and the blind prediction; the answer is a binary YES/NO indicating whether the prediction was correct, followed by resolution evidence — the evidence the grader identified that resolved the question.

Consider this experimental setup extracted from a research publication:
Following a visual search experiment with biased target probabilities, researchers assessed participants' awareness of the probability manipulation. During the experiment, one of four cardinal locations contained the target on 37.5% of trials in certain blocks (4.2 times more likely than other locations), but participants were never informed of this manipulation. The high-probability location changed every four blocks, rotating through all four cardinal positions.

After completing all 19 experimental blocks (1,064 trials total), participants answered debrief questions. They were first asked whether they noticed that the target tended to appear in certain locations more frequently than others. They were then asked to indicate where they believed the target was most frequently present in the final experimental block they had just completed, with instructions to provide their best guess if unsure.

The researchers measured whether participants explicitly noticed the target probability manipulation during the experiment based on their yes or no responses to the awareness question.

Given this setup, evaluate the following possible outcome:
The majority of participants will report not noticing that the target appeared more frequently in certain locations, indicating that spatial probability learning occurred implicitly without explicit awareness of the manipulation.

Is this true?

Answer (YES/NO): YES